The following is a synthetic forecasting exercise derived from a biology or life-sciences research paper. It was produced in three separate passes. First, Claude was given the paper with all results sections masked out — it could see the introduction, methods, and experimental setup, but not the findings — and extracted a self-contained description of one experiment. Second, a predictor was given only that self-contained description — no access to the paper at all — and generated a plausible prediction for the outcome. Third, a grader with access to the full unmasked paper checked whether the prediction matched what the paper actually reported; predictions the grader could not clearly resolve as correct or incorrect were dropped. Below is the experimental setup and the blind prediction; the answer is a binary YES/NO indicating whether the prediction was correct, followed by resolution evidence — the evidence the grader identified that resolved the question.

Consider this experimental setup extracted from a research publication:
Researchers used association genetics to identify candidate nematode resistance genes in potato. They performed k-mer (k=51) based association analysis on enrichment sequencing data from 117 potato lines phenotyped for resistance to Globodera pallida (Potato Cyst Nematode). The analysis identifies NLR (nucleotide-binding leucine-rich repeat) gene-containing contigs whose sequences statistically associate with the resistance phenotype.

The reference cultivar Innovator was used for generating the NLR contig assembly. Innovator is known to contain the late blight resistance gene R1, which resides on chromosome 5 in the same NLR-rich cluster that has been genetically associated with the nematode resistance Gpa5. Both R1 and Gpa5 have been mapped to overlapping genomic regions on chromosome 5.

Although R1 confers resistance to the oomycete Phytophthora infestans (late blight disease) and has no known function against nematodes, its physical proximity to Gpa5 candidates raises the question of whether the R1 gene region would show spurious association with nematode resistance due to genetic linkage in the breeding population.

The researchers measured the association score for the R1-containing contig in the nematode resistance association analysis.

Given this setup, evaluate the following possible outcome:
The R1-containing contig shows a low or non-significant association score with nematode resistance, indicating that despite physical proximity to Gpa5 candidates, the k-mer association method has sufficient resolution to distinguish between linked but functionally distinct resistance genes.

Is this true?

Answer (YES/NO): NO